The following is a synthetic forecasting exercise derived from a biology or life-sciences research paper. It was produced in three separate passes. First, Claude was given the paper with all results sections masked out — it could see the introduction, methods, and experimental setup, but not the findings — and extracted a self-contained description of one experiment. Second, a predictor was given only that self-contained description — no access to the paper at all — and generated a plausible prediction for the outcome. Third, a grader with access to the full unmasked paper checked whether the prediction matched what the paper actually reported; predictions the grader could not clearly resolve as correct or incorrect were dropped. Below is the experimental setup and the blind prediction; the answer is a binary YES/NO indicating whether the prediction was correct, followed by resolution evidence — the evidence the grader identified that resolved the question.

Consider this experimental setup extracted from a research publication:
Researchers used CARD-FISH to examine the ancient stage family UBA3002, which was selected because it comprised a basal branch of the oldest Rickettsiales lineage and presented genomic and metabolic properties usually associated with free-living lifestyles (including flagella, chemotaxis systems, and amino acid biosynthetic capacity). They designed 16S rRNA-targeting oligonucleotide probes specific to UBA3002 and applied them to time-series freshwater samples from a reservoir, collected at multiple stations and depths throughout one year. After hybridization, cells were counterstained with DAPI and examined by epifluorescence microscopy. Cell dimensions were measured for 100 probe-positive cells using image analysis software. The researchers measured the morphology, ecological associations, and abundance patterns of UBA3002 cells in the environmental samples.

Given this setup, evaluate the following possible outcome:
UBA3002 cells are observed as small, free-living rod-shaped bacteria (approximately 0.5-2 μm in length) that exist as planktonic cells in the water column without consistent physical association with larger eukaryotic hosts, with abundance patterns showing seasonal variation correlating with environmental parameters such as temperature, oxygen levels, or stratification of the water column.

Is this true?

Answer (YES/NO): NO